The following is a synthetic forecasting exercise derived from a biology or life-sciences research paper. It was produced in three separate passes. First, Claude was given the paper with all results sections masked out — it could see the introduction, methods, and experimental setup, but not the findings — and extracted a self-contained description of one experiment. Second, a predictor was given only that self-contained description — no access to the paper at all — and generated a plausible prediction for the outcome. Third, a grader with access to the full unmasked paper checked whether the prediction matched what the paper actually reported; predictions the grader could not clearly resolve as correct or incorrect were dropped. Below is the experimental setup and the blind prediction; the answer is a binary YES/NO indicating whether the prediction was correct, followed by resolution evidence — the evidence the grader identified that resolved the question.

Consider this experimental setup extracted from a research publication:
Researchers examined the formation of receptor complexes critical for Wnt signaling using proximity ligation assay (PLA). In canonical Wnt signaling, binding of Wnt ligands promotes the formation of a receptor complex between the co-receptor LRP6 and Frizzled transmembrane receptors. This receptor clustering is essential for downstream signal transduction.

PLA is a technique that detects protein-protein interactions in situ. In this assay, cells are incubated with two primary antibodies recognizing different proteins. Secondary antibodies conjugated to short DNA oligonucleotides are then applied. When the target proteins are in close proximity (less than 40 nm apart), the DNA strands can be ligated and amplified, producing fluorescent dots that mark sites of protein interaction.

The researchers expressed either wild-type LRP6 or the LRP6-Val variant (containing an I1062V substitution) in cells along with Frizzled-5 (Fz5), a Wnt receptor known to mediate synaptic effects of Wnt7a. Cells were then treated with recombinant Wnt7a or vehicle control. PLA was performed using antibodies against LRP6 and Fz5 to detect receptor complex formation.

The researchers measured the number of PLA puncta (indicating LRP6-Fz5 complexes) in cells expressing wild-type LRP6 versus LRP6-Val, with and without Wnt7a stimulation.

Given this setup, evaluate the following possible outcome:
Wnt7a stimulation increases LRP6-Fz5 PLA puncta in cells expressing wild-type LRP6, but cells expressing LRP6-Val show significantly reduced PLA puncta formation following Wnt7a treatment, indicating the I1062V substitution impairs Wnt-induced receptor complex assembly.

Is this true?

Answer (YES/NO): YES